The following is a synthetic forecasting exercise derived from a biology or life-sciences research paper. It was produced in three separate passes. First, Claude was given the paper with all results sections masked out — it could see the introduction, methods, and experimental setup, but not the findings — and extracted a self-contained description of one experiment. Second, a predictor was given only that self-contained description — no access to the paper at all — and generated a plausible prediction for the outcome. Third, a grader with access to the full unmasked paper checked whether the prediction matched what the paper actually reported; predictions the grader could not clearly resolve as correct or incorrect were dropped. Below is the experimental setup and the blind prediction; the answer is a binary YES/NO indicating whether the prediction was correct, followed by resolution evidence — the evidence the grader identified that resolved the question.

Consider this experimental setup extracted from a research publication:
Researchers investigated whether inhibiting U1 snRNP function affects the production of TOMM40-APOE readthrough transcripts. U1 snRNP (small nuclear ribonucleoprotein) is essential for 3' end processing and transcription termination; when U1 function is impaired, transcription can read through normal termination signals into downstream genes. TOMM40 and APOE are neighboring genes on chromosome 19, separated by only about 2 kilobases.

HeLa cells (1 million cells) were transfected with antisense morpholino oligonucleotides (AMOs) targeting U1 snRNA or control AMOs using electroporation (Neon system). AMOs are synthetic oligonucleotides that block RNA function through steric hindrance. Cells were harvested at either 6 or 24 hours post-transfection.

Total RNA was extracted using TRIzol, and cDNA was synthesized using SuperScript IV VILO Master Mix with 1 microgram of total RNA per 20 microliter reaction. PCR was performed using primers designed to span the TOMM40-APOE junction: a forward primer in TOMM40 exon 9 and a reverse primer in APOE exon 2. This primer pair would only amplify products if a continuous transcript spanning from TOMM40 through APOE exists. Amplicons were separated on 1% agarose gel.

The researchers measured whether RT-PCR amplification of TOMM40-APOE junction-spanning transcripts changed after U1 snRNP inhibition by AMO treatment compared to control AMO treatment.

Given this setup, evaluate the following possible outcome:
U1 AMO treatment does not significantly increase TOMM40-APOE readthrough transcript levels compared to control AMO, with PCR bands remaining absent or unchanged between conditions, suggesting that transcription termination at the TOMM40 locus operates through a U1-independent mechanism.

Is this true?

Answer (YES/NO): NO